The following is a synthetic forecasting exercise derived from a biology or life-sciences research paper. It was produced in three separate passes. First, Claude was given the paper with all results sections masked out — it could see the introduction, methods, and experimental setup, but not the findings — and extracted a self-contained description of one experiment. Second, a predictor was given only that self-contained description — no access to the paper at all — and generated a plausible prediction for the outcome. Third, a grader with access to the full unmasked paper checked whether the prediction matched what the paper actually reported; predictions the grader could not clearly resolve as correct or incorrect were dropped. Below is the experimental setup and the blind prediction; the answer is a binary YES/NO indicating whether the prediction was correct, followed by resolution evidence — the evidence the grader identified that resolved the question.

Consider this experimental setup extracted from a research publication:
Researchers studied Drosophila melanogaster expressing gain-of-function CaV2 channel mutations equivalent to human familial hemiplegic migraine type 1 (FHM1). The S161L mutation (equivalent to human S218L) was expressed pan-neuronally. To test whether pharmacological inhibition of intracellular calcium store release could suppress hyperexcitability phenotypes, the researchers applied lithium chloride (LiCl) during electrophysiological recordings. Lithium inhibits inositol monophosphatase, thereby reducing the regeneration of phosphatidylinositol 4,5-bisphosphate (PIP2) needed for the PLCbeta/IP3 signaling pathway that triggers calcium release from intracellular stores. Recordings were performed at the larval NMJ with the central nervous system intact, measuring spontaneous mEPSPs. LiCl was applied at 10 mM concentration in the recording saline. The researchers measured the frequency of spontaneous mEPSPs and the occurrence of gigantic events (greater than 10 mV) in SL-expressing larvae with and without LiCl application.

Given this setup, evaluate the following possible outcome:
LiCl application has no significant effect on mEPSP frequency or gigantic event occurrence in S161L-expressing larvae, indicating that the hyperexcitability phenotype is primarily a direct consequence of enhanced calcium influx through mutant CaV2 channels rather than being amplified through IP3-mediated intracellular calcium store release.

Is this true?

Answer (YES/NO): NO